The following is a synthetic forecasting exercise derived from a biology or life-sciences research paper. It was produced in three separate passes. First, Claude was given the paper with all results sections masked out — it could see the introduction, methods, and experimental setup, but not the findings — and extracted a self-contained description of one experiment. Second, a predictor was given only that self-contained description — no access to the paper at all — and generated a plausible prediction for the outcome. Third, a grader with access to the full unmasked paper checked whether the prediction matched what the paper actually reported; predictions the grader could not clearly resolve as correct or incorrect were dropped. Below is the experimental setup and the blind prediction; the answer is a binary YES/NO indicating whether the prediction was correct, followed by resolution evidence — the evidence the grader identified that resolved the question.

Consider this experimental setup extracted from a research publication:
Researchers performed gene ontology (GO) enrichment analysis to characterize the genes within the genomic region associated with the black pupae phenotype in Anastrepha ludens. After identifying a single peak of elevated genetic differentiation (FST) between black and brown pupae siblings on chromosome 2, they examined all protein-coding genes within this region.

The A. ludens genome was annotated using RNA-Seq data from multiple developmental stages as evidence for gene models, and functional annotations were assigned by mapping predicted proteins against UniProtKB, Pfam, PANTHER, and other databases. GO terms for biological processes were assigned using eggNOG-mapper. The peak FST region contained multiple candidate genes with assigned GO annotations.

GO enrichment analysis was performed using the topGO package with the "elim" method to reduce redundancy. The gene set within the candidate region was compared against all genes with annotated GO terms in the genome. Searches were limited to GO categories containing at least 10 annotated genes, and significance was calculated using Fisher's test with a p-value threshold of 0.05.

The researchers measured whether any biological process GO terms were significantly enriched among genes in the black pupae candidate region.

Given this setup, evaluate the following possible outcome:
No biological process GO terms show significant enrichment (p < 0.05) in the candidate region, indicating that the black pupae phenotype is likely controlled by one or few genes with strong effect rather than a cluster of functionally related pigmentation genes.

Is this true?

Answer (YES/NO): NO